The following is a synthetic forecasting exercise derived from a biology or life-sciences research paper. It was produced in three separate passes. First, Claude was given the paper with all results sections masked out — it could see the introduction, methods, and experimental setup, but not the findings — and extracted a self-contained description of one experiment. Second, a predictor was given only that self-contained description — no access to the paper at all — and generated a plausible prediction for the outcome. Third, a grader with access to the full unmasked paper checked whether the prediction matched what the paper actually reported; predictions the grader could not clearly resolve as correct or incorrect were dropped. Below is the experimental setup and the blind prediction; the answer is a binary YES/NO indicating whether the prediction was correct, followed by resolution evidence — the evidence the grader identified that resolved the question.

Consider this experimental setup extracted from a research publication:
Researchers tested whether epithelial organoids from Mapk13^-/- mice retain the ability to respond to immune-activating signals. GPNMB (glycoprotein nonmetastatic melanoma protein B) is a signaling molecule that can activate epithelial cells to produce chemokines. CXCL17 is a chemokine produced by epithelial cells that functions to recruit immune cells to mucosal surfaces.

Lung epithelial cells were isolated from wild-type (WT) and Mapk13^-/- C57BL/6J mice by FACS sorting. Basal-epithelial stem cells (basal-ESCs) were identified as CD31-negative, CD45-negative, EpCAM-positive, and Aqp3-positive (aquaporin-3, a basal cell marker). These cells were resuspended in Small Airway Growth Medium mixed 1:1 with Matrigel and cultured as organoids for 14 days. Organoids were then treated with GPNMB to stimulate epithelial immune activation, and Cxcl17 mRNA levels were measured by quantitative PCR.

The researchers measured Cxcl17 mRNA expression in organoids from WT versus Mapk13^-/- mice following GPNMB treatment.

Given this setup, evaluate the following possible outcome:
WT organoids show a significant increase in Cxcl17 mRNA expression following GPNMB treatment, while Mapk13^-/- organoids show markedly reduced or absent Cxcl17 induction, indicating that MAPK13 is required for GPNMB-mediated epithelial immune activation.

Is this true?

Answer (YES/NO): YES